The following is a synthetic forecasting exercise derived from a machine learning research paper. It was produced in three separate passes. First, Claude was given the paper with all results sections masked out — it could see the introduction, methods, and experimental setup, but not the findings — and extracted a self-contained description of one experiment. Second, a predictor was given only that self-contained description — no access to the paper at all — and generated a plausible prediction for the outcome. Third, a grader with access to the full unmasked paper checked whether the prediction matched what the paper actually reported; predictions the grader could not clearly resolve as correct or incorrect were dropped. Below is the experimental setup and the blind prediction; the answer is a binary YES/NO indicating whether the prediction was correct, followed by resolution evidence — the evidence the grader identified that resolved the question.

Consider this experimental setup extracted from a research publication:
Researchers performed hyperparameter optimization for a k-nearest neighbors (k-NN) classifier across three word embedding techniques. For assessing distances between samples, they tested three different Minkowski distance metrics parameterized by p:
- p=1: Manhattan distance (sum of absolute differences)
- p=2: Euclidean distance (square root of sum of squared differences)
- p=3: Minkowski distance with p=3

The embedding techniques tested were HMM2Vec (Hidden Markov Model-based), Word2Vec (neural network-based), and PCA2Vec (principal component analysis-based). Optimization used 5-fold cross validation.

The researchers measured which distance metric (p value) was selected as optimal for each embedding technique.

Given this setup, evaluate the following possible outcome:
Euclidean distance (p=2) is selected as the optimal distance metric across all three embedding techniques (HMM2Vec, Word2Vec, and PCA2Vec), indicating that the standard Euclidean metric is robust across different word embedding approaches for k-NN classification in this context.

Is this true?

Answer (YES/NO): NO